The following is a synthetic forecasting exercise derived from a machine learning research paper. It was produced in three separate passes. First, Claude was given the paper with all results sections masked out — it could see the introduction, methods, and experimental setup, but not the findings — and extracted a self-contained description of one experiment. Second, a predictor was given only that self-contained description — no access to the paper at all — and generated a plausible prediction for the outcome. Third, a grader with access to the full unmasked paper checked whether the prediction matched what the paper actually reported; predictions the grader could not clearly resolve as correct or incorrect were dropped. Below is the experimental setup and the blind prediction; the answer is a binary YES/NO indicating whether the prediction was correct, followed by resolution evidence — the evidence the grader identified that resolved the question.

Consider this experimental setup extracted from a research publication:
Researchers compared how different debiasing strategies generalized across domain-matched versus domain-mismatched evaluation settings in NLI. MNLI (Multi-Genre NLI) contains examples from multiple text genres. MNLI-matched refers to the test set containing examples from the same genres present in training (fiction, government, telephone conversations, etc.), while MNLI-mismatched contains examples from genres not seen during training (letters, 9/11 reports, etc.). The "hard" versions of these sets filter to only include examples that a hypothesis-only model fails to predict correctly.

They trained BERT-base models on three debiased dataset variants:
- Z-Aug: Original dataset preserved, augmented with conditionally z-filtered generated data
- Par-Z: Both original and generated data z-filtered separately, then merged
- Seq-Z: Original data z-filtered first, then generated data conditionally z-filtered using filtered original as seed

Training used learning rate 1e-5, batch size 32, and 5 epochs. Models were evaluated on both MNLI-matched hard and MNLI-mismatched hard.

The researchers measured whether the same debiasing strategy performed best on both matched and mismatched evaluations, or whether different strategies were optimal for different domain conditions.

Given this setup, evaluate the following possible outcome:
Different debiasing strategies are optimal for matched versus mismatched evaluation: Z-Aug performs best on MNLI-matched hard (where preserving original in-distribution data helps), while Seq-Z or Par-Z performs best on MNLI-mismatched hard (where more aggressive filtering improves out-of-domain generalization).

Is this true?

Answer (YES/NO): NO